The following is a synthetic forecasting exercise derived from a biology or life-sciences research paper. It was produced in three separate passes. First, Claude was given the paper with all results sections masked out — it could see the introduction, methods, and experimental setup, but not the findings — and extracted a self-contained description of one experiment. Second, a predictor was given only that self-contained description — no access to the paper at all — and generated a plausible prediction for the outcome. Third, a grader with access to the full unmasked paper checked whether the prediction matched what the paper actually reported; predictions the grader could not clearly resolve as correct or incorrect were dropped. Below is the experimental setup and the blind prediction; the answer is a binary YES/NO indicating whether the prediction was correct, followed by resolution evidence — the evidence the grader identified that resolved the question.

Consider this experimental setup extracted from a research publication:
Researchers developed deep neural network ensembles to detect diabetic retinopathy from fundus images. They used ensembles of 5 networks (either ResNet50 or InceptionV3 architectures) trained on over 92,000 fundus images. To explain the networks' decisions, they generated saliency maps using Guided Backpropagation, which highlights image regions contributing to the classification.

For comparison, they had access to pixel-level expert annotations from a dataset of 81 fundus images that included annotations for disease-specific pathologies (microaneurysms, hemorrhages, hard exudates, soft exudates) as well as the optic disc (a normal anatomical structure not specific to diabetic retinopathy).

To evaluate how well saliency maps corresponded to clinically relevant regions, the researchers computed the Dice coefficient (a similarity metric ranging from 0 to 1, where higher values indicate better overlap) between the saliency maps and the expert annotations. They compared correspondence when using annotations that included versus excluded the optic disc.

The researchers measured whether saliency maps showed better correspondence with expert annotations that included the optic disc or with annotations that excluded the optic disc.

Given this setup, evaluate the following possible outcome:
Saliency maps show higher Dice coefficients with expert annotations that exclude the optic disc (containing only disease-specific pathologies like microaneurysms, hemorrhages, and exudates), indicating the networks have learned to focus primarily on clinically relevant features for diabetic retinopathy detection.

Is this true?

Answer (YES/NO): YES